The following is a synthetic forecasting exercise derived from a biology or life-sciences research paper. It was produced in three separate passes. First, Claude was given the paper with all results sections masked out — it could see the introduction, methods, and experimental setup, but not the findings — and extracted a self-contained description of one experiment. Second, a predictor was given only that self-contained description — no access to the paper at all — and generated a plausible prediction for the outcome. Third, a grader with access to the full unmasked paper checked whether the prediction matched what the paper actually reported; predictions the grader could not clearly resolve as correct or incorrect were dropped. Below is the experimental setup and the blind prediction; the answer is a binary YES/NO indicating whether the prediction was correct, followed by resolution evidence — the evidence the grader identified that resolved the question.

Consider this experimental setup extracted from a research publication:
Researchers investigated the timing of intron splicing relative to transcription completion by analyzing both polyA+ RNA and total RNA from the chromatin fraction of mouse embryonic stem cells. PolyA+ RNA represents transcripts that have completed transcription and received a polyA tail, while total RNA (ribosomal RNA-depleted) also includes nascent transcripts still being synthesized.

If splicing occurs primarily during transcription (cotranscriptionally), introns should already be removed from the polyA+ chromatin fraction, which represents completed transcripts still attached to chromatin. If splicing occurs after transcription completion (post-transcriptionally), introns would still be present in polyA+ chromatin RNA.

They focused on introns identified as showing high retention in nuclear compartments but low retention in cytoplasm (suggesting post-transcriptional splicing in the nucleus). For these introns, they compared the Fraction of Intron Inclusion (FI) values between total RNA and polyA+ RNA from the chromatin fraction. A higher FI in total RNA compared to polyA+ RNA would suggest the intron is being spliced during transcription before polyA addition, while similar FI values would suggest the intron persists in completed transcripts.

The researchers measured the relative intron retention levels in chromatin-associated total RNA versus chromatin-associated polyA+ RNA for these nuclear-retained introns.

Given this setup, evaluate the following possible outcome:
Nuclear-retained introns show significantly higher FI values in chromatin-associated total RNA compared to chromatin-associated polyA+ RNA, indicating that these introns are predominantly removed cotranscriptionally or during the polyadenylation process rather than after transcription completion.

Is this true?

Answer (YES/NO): NO